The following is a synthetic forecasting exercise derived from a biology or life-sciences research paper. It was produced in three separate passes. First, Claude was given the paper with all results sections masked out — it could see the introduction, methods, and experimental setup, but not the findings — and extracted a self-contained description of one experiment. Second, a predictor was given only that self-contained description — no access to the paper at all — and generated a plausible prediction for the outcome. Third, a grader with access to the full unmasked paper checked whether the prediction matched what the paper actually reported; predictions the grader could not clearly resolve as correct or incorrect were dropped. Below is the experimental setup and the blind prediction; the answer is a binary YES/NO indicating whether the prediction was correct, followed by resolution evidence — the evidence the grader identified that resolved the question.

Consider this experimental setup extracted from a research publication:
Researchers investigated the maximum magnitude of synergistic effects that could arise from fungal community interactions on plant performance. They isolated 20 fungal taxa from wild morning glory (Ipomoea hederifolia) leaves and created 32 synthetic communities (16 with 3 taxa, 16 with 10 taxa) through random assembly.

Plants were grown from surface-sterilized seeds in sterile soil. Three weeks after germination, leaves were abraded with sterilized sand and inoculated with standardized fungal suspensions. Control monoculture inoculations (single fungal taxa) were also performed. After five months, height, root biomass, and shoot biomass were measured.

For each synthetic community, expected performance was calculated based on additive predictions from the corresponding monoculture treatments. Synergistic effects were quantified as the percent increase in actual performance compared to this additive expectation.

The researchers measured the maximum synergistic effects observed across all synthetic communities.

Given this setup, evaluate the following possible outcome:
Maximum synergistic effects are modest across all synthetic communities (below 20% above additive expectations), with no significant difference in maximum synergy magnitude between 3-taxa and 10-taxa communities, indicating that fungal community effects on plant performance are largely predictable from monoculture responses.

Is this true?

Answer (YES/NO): NO